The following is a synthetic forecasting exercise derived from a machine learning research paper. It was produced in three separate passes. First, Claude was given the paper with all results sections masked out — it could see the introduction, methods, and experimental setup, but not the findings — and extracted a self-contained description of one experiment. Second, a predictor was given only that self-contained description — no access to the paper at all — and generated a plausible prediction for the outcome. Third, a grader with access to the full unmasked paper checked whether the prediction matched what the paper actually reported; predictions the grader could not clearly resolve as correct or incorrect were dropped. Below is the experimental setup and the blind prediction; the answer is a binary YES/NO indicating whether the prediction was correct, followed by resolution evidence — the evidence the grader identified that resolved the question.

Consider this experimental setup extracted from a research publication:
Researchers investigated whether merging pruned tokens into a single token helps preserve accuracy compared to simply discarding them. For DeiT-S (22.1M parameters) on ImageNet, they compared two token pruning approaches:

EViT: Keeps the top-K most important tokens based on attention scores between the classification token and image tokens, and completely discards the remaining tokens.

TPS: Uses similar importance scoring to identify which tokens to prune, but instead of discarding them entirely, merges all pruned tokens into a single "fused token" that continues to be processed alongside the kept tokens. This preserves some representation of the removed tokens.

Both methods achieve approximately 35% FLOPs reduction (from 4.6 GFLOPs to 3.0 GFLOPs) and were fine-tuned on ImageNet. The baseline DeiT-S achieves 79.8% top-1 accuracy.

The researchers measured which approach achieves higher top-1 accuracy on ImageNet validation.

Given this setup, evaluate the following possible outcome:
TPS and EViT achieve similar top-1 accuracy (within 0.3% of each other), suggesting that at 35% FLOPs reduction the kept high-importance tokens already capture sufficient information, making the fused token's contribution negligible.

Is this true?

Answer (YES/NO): YES